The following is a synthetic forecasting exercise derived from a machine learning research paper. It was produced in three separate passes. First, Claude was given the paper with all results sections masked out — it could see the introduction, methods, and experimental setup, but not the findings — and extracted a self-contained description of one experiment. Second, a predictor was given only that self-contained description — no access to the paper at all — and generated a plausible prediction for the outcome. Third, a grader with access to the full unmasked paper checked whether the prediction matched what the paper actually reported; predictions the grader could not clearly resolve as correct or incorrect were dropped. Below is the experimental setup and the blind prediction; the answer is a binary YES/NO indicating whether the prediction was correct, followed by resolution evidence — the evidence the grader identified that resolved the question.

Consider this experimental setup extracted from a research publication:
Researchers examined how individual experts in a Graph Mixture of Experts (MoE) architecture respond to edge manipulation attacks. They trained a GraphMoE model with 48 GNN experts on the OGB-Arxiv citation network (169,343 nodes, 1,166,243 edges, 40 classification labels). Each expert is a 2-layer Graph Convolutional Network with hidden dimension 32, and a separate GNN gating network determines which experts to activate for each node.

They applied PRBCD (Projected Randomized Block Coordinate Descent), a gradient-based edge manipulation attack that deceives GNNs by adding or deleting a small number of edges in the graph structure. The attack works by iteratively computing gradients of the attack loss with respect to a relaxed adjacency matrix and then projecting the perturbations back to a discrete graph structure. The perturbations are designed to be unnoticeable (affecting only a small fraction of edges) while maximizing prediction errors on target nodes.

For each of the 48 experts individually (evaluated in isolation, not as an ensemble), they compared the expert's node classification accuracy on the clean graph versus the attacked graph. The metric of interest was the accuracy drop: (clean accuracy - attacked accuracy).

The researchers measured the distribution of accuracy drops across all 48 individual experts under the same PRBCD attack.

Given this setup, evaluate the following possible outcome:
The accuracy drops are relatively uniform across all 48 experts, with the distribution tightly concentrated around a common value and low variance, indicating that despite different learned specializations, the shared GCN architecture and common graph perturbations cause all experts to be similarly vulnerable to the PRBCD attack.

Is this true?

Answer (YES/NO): NO